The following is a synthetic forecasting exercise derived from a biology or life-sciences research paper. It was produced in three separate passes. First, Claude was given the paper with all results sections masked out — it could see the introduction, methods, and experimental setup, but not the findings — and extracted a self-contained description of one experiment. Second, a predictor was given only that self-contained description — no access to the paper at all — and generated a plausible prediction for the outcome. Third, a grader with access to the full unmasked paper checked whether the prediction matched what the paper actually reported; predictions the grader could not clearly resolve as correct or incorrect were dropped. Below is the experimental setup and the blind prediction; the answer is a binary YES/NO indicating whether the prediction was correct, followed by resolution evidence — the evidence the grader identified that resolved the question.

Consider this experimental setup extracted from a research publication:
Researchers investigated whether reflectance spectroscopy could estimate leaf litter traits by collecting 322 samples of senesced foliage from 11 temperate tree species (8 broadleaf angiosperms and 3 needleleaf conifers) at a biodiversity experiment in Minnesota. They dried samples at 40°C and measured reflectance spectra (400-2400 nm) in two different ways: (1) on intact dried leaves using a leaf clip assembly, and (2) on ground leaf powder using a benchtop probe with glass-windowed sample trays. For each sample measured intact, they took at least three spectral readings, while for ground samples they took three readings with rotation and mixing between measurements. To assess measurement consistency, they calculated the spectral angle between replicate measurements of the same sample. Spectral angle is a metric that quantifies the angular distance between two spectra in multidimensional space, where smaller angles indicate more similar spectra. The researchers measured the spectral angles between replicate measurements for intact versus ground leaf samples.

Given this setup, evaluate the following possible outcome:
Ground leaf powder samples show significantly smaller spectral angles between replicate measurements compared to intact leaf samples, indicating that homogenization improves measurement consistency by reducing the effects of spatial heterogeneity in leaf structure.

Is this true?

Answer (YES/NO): YES